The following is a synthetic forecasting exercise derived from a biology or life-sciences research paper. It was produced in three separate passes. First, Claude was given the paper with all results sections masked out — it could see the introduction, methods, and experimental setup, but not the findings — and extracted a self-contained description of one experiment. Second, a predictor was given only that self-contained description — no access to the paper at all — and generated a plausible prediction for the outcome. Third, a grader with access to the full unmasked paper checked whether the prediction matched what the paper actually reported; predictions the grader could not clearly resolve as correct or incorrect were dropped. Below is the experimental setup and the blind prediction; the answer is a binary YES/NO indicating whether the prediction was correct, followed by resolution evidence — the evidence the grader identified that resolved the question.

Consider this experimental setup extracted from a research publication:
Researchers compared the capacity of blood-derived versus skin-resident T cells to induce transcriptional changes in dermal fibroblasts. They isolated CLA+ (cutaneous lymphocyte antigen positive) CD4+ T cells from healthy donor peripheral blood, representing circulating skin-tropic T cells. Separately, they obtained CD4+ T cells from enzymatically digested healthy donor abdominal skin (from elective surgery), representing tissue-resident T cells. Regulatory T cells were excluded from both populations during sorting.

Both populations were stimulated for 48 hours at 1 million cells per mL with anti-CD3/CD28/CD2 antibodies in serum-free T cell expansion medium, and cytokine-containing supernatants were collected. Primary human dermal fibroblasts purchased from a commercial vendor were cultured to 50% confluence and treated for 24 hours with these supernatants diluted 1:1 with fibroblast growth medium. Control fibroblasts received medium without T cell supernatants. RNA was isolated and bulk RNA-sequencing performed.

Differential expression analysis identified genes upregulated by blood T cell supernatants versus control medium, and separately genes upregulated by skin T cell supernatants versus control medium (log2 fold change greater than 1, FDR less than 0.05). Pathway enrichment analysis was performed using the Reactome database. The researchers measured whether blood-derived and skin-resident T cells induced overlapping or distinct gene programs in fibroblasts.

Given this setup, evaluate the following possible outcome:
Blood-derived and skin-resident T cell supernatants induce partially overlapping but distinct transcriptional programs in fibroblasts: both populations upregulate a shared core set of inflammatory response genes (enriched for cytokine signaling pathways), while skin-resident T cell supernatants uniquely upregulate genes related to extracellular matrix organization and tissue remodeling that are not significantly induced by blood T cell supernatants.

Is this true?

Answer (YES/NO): NO